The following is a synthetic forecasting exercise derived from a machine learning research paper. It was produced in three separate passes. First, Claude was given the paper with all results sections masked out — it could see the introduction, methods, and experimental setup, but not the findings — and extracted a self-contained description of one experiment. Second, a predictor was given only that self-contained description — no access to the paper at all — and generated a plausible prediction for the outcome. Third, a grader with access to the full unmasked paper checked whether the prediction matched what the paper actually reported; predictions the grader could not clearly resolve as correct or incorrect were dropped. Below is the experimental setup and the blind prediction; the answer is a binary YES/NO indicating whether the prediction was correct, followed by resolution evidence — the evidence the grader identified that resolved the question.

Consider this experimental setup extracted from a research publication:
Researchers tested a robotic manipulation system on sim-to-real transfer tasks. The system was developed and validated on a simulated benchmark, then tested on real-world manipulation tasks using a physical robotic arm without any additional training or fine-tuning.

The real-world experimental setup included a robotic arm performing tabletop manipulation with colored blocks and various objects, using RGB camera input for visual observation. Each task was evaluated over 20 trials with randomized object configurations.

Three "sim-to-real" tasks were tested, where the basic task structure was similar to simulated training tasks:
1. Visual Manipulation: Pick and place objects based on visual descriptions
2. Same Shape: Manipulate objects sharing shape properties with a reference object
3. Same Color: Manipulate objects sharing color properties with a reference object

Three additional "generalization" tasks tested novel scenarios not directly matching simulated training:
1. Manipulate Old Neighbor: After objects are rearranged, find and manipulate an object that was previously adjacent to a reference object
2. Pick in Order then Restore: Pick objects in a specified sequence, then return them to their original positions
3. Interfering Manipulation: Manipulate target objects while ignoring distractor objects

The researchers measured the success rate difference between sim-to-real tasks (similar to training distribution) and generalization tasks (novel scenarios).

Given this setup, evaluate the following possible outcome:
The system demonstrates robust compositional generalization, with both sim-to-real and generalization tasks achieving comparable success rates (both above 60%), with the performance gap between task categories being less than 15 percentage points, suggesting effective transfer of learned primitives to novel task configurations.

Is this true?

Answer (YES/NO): NO